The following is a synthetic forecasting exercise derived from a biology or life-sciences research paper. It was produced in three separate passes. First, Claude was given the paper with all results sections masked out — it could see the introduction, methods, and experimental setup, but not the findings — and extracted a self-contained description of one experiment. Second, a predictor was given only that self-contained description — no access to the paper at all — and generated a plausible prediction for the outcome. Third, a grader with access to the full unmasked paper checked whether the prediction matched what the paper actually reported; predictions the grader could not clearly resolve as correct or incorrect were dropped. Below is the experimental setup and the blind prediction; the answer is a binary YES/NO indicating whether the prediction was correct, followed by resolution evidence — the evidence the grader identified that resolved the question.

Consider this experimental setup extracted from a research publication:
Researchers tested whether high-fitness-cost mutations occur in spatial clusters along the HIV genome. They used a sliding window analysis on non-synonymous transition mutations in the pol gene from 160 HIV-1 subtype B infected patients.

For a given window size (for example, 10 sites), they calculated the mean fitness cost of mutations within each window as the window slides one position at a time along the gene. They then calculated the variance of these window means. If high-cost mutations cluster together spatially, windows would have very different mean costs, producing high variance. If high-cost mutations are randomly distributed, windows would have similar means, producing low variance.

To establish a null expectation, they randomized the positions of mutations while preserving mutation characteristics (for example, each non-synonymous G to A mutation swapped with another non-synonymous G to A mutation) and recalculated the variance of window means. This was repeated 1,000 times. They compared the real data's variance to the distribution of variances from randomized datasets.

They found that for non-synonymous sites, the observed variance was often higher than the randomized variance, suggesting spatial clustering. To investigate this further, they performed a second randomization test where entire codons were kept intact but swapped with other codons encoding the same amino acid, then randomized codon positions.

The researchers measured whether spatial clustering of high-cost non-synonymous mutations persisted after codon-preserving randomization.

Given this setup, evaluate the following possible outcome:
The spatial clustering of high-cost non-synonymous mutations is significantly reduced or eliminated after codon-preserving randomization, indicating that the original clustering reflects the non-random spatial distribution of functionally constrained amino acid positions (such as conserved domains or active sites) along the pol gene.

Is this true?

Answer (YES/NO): NO